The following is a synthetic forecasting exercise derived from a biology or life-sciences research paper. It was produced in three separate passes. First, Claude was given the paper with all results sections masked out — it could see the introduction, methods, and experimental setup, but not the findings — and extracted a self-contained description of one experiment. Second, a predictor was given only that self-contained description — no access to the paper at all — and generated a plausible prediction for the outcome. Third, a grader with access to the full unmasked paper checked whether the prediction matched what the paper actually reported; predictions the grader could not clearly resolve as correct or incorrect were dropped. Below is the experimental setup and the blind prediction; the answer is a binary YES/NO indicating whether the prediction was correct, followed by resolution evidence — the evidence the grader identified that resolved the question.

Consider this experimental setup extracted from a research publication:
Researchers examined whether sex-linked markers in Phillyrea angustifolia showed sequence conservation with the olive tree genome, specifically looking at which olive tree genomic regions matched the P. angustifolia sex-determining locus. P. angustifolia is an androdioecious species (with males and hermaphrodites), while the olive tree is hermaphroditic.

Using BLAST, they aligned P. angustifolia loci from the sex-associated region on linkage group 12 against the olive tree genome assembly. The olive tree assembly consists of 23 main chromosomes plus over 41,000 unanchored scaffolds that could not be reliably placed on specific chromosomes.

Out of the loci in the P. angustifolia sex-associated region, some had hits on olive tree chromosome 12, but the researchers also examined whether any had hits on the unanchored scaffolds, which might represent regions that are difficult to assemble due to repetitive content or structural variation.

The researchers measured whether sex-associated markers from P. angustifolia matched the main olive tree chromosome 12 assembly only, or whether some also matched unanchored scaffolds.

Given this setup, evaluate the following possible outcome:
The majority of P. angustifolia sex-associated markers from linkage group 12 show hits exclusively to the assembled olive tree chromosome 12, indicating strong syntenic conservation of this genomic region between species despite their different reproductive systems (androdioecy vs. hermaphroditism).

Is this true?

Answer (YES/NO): NO